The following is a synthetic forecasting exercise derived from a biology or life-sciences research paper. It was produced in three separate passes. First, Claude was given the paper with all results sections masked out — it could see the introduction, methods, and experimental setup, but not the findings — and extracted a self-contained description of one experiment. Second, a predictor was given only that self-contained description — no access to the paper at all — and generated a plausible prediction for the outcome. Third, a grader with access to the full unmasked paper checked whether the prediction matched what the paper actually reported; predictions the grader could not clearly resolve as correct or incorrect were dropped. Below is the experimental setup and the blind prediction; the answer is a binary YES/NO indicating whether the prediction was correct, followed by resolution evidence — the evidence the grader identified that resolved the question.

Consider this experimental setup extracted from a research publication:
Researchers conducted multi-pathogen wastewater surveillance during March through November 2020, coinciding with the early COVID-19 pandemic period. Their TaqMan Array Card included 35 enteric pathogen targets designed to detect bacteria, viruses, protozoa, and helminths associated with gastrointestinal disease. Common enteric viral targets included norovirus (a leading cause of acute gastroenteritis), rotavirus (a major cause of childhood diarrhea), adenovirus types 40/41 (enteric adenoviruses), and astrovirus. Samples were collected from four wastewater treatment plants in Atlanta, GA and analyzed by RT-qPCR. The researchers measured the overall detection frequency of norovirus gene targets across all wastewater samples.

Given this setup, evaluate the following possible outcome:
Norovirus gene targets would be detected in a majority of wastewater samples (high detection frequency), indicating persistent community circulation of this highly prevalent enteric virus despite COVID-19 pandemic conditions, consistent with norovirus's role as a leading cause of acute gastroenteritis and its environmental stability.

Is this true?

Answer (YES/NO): YES